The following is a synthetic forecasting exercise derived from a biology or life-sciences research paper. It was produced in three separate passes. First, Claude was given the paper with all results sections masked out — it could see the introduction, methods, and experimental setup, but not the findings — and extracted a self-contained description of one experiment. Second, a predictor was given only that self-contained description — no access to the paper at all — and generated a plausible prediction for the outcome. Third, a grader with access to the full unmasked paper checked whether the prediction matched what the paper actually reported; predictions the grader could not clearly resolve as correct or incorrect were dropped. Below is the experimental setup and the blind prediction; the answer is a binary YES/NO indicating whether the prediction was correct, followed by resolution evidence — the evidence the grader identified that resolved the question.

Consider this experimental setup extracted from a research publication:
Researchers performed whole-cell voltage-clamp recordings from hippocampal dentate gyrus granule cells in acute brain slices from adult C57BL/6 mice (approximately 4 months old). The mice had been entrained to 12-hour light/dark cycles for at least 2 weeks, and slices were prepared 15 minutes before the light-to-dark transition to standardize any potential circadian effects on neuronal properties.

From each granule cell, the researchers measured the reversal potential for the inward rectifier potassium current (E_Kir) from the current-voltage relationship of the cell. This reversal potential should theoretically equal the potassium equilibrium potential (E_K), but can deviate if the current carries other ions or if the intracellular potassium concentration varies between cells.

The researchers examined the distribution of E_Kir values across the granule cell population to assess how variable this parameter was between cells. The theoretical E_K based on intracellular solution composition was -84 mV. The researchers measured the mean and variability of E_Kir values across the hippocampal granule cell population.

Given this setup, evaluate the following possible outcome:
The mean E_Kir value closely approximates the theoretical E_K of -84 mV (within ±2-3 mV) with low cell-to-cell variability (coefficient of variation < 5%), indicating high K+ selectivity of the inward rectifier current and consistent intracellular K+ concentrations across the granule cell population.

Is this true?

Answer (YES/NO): NO